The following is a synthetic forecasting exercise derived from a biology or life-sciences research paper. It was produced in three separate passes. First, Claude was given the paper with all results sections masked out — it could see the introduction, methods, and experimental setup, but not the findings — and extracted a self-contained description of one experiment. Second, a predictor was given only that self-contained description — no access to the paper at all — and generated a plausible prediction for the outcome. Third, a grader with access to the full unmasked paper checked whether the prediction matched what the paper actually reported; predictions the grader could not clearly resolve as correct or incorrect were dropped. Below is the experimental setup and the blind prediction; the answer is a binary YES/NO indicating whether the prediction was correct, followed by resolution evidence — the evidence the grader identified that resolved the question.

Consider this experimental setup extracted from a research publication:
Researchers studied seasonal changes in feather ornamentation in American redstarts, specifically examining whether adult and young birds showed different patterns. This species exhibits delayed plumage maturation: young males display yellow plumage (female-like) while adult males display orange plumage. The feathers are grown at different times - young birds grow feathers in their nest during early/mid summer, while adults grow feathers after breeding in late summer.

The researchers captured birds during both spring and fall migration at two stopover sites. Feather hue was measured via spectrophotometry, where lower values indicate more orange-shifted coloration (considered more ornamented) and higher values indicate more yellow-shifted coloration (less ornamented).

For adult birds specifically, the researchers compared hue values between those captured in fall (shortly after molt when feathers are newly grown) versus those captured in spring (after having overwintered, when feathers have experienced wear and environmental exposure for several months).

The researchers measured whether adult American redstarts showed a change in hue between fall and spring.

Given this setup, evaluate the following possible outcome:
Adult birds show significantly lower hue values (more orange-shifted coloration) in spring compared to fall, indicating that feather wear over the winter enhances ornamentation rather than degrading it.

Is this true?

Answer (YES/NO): NO